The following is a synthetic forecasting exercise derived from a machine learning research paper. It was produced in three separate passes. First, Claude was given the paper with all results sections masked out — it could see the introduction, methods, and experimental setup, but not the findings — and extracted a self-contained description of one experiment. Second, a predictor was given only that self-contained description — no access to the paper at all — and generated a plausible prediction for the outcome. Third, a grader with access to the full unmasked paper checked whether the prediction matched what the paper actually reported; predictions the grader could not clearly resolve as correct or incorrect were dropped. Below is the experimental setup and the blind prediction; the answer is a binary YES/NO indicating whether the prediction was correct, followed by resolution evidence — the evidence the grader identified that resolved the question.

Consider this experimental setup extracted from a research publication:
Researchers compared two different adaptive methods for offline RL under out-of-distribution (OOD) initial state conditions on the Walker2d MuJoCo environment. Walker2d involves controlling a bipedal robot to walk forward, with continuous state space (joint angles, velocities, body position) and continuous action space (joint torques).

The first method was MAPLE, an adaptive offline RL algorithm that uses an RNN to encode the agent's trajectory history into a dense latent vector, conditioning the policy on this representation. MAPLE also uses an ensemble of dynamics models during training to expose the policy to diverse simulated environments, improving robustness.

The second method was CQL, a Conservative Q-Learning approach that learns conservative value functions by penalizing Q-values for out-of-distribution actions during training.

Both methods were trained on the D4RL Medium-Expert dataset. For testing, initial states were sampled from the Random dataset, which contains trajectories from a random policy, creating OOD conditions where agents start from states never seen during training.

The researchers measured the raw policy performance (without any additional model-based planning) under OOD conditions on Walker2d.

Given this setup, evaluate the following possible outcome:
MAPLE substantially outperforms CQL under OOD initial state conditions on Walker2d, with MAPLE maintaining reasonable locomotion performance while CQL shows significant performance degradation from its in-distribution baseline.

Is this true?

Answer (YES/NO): NO